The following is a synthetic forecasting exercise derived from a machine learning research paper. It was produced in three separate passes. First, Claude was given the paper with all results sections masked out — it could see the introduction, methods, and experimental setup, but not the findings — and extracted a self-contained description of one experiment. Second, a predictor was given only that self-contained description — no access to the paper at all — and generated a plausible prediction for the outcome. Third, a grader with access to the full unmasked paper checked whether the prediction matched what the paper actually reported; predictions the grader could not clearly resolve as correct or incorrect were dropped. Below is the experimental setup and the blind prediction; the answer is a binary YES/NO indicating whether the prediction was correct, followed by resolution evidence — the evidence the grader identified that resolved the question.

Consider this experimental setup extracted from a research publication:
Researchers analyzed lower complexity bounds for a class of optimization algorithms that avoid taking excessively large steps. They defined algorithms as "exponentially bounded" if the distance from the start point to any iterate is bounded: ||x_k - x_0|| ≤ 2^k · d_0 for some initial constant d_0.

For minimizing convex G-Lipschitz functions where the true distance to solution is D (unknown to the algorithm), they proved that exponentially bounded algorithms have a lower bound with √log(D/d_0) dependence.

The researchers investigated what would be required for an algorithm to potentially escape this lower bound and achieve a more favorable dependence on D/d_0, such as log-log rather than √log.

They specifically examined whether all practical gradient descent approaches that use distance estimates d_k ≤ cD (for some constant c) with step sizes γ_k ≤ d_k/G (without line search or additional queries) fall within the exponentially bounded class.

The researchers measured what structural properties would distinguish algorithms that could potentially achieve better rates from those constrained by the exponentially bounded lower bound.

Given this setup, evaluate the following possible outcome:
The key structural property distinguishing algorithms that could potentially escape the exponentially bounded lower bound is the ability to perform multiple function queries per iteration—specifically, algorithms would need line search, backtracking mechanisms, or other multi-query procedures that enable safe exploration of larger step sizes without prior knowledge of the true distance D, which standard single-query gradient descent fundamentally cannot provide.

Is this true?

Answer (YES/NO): NO